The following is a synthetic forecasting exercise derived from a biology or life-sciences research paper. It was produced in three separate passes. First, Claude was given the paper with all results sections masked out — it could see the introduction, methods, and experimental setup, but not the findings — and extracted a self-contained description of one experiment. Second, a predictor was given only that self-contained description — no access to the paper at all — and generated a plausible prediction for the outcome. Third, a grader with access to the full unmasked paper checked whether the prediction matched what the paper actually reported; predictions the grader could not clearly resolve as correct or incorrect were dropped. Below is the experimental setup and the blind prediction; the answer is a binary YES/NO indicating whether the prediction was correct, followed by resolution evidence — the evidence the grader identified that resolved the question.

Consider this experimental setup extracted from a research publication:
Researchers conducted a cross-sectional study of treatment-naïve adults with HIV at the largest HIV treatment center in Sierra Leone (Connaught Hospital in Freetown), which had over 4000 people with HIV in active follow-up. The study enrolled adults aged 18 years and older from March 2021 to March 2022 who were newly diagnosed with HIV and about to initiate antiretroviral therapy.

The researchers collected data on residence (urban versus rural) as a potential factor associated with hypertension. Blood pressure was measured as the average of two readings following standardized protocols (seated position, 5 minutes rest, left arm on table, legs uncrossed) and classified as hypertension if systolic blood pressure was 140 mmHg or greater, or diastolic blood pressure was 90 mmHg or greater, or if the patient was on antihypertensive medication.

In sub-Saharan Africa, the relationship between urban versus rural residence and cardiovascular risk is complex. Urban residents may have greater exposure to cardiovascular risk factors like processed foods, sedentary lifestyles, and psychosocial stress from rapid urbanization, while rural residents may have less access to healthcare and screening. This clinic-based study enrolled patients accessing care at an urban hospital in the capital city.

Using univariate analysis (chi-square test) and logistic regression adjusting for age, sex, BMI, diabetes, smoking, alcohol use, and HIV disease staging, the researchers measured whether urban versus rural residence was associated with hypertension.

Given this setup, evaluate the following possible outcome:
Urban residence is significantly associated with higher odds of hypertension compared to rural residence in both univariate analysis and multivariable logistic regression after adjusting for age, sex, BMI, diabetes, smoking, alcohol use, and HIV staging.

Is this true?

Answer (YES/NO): NO